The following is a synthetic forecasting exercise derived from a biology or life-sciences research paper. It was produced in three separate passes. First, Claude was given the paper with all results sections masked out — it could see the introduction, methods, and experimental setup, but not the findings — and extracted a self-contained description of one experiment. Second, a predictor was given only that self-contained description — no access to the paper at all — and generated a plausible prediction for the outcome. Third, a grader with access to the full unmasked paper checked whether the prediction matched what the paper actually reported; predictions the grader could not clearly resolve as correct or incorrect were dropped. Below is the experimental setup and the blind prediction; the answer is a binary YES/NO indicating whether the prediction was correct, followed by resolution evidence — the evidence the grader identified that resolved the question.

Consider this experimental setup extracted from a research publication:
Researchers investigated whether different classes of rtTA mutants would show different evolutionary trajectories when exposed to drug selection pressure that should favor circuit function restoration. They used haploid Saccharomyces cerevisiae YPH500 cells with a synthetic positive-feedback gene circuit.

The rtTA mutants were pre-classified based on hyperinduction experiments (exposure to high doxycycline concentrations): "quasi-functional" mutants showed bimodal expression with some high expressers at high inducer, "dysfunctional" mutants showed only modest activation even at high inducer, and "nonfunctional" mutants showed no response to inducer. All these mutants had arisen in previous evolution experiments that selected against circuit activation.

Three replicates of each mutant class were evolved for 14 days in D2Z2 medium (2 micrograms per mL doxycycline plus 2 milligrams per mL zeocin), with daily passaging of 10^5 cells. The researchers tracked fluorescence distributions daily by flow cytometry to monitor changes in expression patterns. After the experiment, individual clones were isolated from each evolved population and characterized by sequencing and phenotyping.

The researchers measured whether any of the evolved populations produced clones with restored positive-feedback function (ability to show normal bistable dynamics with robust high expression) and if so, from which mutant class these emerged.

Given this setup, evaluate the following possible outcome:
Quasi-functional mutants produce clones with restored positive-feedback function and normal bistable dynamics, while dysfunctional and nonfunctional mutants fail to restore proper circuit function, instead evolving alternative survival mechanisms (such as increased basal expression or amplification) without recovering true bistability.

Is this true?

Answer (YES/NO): NO